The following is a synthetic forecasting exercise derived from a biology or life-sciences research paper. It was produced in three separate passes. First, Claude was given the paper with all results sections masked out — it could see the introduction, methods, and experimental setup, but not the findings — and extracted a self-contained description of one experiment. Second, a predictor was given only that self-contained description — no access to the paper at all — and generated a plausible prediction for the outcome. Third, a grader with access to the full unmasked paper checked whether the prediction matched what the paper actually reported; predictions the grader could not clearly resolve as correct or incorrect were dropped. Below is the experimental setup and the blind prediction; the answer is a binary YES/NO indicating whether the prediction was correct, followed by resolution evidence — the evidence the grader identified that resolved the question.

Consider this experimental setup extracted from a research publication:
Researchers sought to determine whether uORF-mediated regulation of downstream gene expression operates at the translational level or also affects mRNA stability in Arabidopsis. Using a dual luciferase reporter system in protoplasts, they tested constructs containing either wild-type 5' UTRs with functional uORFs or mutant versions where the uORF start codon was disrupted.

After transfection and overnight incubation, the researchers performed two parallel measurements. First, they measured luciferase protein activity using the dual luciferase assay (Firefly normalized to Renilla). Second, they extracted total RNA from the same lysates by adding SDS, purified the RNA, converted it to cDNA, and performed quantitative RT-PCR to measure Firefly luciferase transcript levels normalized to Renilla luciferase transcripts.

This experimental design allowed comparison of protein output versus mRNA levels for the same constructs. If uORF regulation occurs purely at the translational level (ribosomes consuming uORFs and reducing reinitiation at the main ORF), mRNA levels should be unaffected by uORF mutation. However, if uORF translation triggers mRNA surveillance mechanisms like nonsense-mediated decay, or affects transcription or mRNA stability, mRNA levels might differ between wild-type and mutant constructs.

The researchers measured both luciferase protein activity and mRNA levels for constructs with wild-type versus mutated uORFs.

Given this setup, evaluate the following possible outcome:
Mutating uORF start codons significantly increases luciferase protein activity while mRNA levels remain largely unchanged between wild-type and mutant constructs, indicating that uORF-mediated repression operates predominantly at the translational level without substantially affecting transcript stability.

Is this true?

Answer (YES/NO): YES